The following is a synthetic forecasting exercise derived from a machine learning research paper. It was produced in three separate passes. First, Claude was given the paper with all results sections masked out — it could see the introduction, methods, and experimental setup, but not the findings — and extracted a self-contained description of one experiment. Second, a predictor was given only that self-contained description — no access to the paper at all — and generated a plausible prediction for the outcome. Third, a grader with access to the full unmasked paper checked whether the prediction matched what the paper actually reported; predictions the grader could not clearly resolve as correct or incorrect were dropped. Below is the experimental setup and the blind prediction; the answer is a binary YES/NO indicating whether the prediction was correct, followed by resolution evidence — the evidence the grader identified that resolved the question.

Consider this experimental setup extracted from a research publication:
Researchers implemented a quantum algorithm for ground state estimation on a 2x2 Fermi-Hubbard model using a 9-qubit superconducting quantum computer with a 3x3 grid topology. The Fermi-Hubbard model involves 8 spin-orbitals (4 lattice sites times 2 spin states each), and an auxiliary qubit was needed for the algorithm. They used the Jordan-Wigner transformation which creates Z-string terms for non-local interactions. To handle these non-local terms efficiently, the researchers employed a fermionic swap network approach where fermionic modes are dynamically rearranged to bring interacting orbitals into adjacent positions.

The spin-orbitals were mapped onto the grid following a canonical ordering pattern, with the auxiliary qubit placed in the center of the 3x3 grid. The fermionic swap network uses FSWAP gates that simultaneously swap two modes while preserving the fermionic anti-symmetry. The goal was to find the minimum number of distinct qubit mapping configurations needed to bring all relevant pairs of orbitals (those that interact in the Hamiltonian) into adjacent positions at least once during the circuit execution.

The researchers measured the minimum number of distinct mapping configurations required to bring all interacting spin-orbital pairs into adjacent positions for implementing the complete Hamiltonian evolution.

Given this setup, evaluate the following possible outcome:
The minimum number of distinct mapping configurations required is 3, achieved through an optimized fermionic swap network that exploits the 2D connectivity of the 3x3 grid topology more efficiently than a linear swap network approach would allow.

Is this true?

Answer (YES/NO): NO